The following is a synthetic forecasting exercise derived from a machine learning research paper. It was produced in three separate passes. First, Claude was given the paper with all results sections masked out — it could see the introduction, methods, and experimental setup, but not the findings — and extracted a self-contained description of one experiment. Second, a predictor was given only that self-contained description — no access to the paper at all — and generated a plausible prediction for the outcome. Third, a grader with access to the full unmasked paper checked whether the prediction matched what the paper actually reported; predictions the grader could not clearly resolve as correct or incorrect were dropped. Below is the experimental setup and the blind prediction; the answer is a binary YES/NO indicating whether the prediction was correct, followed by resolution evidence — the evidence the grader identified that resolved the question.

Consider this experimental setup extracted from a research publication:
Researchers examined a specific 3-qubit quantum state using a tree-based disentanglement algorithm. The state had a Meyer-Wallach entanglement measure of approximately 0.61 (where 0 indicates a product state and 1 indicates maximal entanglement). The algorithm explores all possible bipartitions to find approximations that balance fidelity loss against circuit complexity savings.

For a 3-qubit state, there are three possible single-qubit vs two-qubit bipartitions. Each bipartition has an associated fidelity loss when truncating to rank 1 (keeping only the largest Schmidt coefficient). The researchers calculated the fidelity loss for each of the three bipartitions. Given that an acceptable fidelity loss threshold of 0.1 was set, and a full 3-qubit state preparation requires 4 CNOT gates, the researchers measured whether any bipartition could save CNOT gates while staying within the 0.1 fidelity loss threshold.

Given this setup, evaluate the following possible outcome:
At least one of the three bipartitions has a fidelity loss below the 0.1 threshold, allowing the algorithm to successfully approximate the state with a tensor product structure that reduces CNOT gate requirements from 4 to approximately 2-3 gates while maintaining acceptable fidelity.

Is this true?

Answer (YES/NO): YES